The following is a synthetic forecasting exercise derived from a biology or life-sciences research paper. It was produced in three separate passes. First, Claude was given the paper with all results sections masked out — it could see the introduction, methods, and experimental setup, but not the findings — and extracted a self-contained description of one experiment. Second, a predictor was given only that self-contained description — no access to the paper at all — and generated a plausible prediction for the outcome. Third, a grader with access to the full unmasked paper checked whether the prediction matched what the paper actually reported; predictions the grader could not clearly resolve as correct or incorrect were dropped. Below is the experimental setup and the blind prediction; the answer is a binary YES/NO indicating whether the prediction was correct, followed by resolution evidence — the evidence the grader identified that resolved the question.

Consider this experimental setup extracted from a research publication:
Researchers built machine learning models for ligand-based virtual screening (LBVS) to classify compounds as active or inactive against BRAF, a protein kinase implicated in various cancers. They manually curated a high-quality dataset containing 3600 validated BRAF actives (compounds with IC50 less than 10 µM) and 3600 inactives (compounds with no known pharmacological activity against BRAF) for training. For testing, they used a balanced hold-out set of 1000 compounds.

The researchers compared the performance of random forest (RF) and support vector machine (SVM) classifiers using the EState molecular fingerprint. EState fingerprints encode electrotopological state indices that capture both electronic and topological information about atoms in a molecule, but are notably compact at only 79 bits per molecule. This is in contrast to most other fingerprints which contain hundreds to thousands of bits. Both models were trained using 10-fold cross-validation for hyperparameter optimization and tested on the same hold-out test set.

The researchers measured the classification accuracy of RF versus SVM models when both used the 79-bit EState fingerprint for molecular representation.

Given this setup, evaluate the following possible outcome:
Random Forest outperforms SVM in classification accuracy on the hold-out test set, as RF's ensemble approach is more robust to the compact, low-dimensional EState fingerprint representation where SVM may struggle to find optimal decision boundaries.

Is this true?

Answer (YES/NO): YES